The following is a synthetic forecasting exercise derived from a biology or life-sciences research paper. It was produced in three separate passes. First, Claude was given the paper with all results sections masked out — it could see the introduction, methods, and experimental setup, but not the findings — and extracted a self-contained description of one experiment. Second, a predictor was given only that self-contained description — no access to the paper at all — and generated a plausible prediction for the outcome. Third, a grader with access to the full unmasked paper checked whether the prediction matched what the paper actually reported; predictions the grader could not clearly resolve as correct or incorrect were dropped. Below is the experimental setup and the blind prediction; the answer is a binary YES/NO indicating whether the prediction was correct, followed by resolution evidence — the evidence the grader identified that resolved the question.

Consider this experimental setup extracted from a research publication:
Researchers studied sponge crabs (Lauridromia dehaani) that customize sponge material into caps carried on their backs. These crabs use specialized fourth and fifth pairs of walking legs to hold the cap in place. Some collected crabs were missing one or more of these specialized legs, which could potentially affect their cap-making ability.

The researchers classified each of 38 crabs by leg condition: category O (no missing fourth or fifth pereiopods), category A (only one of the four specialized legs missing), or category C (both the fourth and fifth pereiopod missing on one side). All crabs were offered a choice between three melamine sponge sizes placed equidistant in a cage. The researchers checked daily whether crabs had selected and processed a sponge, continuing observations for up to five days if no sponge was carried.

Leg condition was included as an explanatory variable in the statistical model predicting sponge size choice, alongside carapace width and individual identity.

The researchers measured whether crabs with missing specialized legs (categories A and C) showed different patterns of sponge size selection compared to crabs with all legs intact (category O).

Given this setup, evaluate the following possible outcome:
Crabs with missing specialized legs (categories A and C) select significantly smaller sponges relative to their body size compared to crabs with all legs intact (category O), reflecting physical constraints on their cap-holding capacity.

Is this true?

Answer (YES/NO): NO